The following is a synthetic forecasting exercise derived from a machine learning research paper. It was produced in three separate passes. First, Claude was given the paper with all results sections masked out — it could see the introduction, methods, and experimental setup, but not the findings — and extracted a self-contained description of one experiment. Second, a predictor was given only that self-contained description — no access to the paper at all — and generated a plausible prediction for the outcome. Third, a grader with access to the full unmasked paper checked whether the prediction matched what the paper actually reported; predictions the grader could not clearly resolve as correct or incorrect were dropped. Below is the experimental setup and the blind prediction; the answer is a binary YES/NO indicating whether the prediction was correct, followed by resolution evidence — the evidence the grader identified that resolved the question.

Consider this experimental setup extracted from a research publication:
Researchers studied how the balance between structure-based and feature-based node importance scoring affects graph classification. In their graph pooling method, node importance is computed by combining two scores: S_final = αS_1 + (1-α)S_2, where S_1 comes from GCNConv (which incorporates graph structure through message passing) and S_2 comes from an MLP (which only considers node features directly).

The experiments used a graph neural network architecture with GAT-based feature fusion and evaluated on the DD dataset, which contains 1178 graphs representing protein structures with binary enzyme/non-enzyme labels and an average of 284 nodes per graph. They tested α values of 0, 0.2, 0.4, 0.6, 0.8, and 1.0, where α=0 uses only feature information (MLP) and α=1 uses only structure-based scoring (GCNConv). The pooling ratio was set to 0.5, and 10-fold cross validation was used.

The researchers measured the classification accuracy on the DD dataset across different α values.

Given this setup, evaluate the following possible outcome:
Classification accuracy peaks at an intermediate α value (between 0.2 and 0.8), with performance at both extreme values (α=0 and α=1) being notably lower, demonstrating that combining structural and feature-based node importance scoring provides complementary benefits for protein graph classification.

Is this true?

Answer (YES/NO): YES